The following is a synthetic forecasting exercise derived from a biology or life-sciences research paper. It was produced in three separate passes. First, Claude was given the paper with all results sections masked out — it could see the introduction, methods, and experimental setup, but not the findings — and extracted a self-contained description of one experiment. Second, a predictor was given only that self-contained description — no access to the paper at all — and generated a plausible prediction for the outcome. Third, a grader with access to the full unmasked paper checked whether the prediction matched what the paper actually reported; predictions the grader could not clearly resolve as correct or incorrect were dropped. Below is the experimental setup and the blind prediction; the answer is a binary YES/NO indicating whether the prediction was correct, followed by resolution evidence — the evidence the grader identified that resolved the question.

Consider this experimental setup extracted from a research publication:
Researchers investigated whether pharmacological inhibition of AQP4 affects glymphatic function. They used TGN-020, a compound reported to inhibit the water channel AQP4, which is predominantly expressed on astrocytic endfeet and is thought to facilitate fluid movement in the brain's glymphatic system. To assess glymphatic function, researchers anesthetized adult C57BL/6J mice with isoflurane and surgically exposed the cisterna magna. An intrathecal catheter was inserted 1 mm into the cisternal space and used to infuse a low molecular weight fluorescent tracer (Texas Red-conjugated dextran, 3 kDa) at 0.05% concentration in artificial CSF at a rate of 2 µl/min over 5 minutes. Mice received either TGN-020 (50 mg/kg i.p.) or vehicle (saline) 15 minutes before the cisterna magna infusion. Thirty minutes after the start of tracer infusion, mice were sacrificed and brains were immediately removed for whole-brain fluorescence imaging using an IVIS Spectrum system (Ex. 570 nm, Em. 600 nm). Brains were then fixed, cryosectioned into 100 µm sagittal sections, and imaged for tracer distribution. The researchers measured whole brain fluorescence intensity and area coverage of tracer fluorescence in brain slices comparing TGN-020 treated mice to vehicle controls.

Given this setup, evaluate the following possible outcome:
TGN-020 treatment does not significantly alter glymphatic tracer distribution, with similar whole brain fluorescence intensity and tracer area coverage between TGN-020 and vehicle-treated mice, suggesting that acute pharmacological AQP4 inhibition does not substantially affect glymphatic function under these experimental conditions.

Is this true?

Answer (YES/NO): NO